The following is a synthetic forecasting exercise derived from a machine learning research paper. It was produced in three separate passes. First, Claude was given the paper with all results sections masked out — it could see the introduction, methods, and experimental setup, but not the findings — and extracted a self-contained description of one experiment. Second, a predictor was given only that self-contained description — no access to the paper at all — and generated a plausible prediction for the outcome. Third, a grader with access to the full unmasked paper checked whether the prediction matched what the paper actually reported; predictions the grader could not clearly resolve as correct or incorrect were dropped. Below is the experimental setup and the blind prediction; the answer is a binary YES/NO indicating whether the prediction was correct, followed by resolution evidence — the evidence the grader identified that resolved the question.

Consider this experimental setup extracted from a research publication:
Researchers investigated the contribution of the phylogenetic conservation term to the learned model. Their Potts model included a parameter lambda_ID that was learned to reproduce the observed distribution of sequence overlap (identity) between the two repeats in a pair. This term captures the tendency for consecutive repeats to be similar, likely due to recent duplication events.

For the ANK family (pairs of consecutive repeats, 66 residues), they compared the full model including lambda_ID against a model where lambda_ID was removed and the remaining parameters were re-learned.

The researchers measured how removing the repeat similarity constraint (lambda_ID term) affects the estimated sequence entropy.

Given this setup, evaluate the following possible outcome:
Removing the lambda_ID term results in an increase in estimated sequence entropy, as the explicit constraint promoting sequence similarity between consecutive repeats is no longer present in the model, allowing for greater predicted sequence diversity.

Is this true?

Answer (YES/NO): YES